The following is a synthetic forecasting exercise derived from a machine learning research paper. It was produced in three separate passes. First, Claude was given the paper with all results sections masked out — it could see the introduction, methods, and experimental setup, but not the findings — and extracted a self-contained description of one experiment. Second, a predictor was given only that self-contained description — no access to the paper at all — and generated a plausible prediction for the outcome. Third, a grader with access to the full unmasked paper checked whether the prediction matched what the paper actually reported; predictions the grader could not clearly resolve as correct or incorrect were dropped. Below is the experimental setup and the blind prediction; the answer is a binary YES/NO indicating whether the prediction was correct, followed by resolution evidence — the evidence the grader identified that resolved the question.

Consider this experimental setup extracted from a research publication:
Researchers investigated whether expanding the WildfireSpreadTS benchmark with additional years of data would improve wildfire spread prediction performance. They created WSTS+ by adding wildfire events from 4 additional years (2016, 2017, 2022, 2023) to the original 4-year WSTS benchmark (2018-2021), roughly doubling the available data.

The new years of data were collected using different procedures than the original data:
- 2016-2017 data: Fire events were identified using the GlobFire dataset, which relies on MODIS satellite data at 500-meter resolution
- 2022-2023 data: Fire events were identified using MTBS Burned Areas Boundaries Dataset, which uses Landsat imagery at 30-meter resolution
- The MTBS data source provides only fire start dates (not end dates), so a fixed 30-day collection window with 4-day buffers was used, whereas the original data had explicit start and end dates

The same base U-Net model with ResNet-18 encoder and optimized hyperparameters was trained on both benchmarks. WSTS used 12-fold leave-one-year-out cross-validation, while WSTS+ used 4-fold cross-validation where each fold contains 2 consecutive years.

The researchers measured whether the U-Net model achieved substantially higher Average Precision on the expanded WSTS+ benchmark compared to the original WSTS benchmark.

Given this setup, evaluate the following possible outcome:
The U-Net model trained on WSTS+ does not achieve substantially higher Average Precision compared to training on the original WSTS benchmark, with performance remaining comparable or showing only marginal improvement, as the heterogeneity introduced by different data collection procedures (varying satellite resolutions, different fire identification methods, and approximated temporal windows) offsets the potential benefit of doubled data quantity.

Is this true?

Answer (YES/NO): NO